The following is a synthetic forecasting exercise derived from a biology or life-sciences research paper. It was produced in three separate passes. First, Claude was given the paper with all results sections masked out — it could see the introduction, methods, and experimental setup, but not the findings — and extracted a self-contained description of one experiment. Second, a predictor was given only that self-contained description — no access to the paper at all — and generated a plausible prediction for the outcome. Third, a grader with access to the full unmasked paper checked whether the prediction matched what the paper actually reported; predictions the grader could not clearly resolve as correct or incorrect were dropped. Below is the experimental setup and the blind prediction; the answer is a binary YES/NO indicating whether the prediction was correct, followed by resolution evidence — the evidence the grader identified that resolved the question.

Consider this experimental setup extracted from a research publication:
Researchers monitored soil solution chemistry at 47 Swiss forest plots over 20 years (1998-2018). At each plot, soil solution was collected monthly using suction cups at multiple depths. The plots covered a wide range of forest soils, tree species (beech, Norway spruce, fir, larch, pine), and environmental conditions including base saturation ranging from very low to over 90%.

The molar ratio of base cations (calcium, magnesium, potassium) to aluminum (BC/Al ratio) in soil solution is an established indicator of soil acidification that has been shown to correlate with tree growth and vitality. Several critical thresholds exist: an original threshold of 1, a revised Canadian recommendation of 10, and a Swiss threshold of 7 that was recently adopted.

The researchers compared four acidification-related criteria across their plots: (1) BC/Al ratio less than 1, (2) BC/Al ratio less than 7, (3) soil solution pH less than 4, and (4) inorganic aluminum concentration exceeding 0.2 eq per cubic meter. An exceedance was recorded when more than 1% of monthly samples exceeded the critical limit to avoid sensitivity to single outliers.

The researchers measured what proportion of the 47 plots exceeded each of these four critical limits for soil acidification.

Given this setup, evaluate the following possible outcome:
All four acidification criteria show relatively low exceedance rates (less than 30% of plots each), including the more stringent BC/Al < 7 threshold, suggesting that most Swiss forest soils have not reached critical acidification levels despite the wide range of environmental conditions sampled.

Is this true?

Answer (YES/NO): NO